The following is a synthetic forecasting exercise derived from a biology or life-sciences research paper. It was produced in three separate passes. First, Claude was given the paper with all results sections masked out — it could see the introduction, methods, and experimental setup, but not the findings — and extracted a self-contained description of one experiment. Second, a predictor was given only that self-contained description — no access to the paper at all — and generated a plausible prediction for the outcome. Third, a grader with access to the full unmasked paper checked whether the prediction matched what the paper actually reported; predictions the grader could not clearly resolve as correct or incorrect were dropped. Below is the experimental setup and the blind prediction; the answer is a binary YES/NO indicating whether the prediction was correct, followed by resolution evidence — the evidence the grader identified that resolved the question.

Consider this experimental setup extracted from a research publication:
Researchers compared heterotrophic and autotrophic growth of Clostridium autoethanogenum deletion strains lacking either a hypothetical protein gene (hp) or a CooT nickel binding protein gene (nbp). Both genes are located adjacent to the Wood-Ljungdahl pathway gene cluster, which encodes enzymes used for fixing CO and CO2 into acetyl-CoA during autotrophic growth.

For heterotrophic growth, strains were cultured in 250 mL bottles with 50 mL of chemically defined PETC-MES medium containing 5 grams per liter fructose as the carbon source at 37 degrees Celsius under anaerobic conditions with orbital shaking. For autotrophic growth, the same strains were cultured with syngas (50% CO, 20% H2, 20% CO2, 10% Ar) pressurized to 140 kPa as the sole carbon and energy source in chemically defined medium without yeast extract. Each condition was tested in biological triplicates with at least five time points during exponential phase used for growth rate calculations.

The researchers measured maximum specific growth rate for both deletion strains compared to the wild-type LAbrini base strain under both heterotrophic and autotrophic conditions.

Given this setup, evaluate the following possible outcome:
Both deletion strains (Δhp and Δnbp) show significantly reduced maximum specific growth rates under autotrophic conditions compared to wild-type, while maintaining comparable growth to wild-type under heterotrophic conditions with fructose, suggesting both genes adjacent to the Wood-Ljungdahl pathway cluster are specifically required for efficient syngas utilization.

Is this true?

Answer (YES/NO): NO